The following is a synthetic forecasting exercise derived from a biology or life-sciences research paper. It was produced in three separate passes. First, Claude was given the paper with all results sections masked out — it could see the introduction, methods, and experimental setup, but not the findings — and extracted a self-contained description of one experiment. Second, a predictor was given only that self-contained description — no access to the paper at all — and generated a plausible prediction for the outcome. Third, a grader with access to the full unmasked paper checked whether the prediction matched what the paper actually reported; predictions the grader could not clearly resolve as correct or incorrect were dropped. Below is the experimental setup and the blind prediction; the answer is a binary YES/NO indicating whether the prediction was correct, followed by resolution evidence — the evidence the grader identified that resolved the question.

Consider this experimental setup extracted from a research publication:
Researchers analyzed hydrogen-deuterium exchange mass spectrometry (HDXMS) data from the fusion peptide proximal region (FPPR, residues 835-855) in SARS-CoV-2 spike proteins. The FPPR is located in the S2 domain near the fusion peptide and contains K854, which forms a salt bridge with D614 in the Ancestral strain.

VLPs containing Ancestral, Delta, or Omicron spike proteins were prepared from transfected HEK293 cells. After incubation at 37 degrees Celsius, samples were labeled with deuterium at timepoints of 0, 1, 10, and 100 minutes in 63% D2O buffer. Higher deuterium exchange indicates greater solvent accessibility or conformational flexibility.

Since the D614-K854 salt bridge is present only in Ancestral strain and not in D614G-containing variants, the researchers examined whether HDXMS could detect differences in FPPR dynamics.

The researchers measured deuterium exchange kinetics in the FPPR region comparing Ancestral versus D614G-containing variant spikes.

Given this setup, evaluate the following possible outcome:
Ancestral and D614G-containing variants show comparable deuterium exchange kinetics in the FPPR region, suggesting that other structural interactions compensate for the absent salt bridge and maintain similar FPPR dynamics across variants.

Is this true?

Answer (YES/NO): NO